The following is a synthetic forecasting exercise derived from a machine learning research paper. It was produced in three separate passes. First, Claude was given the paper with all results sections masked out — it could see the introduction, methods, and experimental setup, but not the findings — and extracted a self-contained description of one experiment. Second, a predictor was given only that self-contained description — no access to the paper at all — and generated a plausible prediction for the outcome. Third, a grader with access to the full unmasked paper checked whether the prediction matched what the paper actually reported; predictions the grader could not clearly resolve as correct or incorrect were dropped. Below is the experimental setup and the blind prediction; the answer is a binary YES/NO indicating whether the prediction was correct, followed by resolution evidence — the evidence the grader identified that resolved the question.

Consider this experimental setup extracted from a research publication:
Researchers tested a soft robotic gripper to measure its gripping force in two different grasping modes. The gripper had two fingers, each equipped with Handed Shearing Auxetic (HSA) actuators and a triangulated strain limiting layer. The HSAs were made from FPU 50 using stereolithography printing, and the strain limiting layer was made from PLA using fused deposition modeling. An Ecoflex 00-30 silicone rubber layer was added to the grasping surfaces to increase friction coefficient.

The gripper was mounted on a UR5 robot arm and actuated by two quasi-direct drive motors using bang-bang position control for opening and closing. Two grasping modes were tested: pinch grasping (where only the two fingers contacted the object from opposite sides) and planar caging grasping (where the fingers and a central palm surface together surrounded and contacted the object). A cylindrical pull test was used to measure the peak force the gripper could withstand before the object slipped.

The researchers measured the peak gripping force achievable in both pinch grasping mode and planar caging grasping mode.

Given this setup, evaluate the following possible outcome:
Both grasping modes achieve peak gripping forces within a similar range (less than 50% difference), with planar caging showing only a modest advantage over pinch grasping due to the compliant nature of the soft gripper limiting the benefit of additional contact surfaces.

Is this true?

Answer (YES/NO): NO